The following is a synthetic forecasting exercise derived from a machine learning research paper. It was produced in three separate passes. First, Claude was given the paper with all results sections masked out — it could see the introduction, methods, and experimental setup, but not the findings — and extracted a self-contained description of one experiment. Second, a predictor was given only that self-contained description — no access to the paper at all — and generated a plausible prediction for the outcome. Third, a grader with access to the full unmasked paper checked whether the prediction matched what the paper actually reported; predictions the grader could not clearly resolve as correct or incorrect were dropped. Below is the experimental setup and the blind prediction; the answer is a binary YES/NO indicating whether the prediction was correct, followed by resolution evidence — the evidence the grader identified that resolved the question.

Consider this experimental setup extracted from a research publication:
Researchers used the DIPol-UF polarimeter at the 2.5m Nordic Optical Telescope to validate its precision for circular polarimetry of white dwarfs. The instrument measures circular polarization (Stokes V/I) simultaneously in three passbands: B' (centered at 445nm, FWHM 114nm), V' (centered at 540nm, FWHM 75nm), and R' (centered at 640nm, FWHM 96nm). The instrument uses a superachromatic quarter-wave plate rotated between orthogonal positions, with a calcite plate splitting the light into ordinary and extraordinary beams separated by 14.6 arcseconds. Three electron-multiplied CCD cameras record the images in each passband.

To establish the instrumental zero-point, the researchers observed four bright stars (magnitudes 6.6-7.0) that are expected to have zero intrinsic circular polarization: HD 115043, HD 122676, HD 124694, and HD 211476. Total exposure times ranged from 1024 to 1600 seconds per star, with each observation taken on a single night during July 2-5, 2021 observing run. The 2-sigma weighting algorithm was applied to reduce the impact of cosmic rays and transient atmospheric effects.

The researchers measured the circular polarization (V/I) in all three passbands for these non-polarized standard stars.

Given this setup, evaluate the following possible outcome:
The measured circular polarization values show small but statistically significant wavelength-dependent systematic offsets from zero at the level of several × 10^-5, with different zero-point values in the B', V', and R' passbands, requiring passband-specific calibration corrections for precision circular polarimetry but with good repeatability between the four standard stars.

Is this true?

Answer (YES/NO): NO